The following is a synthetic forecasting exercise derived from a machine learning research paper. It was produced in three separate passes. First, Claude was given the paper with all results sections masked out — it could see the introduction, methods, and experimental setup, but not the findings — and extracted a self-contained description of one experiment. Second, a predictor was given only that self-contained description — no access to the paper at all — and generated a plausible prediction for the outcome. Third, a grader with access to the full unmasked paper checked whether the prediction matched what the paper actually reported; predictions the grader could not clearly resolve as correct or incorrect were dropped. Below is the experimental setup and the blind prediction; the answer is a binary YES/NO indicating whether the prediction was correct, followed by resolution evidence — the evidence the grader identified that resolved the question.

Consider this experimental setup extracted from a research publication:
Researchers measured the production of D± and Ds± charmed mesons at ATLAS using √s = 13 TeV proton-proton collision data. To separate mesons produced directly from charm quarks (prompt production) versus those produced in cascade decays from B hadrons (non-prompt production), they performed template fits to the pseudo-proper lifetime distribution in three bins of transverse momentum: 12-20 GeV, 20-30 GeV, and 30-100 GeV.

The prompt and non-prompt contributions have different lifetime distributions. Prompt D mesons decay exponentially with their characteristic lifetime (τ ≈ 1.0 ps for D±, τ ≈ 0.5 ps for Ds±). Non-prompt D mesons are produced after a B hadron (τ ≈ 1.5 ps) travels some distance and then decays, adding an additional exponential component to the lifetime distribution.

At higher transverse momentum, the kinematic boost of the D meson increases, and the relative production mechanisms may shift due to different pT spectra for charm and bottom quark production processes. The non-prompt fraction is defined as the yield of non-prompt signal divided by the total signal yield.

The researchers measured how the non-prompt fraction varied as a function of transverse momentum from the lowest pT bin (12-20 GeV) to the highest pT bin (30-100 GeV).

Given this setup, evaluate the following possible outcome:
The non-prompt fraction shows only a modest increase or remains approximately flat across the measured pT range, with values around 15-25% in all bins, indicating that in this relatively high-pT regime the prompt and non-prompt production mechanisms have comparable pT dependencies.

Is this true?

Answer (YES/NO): NO